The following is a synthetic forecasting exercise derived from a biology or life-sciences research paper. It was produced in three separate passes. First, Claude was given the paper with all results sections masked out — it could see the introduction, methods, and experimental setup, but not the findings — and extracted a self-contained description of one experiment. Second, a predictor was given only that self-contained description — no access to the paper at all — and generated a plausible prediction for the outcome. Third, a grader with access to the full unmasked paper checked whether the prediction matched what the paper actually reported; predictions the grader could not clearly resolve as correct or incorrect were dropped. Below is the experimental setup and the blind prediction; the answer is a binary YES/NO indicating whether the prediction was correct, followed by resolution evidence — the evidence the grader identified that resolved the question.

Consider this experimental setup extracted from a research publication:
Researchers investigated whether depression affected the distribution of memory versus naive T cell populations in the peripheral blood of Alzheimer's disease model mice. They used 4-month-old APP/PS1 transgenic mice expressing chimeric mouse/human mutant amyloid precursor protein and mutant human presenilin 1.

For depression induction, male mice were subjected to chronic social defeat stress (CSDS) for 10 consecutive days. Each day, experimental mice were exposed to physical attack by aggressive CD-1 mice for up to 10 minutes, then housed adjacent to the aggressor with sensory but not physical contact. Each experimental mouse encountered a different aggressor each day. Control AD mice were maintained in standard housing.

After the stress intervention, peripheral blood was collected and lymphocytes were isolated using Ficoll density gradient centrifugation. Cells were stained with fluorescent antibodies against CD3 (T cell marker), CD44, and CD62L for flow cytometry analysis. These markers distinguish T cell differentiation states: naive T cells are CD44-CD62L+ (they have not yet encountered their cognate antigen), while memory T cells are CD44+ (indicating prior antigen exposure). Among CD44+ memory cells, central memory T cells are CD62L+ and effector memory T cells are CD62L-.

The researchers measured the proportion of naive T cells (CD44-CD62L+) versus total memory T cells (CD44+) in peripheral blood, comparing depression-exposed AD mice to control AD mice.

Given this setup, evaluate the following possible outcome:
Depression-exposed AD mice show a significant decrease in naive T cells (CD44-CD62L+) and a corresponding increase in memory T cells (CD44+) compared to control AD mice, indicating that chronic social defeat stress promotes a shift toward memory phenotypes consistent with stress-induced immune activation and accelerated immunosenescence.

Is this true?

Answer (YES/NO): NO